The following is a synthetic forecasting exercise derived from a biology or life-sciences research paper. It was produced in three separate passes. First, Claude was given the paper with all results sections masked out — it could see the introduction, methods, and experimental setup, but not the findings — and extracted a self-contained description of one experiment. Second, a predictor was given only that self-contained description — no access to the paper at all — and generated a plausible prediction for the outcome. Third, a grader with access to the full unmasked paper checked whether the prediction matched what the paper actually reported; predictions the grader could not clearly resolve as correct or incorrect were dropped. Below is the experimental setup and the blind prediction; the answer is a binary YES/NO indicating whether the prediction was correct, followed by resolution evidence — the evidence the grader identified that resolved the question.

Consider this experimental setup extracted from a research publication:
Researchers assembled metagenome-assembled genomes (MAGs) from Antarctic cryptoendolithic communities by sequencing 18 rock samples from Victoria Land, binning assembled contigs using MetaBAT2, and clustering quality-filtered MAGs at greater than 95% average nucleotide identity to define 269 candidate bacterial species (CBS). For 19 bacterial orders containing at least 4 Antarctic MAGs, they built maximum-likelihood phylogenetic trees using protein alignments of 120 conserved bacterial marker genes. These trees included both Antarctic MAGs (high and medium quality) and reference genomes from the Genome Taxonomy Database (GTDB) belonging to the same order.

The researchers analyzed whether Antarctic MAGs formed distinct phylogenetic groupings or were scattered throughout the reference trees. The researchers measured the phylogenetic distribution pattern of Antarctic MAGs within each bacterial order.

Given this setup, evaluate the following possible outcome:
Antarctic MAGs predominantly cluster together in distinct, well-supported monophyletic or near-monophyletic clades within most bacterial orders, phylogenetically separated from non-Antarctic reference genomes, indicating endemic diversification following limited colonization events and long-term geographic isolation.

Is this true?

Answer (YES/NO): YES